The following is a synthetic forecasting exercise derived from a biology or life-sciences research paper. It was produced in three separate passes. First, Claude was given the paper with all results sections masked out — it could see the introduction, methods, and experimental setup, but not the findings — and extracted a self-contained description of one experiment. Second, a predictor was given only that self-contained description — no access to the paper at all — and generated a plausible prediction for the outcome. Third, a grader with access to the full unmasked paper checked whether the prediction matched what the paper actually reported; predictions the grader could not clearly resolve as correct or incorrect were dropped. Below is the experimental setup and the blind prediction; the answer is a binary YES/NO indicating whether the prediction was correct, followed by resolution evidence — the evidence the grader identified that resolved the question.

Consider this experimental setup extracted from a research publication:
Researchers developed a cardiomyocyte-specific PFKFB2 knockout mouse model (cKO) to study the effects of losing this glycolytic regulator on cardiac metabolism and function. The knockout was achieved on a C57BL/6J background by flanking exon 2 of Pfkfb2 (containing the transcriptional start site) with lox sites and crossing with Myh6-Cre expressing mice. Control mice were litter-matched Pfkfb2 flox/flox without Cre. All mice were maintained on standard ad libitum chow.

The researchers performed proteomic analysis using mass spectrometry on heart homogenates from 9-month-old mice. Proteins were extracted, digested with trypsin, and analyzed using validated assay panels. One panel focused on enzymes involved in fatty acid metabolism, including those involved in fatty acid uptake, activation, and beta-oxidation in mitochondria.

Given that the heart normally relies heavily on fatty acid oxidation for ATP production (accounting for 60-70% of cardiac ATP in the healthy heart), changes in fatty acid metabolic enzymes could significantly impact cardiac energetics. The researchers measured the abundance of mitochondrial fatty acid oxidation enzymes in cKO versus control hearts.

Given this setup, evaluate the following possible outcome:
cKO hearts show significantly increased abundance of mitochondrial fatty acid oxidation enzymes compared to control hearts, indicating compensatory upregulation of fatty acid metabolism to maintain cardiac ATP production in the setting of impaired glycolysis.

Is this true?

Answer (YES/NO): NO